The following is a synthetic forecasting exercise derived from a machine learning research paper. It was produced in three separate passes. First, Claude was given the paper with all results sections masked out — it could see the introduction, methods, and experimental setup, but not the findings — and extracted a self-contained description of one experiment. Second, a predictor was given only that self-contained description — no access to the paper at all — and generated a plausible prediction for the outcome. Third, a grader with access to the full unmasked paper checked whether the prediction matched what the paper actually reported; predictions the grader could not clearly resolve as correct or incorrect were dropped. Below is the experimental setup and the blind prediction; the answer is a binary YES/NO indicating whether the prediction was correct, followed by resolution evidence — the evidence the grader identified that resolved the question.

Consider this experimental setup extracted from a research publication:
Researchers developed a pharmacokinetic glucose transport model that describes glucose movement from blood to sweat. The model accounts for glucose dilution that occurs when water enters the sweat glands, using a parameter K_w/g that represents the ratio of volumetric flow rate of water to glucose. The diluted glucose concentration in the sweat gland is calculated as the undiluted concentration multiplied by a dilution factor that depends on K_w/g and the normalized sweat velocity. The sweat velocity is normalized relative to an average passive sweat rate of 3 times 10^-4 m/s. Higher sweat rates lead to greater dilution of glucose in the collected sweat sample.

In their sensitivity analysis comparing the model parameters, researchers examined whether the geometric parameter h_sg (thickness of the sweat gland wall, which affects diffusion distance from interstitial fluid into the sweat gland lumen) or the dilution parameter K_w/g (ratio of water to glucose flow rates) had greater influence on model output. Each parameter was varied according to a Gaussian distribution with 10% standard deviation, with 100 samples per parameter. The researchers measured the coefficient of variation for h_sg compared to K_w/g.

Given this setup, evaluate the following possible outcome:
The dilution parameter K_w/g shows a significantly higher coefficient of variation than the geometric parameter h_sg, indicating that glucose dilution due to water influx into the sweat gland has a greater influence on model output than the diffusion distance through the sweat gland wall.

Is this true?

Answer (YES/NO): YES